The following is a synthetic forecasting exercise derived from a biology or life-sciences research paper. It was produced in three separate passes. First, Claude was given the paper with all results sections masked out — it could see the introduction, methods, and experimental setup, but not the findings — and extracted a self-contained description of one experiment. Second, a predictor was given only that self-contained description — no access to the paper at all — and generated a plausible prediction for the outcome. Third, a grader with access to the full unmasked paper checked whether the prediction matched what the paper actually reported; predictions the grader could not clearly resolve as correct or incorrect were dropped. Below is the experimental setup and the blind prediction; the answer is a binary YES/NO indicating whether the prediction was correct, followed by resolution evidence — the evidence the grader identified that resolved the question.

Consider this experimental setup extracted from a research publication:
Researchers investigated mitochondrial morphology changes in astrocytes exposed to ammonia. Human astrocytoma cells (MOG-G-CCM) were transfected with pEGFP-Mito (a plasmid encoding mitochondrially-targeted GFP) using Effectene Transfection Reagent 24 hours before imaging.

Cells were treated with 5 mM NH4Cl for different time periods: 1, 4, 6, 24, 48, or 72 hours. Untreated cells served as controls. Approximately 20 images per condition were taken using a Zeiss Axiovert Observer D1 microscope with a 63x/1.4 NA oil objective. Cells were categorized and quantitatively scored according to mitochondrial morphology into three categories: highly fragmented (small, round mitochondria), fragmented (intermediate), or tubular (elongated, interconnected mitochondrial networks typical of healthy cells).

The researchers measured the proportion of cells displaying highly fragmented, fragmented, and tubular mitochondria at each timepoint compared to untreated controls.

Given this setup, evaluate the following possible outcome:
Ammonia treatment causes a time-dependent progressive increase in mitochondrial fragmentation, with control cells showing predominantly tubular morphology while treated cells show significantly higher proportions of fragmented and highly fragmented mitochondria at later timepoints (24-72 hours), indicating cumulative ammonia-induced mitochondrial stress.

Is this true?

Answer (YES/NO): NO